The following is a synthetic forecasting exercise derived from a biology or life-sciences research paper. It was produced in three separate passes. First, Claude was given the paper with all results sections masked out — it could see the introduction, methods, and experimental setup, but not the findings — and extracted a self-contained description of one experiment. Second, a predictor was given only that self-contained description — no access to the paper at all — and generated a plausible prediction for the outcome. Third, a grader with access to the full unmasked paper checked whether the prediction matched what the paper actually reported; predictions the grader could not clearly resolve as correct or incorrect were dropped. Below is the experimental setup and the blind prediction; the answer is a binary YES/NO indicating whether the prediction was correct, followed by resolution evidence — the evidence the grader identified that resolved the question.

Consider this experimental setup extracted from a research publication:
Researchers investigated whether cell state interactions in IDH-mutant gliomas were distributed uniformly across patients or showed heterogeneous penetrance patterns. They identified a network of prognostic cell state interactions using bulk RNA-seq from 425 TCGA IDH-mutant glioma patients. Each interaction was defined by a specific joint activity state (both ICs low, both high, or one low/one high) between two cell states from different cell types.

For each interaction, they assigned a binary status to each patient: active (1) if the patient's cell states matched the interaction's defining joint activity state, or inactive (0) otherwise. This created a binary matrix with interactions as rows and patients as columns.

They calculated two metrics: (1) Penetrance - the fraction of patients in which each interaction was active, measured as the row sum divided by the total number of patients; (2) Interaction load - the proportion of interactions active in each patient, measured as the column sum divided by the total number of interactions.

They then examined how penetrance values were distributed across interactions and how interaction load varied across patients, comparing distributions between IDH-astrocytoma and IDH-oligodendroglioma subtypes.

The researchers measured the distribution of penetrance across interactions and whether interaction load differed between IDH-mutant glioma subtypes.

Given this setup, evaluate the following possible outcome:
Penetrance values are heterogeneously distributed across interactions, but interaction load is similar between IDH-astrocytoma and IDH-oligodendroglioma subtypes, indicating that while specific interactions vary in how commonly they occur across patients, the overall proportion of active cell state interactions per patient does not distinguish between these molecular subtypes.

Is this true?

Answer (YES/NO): NO